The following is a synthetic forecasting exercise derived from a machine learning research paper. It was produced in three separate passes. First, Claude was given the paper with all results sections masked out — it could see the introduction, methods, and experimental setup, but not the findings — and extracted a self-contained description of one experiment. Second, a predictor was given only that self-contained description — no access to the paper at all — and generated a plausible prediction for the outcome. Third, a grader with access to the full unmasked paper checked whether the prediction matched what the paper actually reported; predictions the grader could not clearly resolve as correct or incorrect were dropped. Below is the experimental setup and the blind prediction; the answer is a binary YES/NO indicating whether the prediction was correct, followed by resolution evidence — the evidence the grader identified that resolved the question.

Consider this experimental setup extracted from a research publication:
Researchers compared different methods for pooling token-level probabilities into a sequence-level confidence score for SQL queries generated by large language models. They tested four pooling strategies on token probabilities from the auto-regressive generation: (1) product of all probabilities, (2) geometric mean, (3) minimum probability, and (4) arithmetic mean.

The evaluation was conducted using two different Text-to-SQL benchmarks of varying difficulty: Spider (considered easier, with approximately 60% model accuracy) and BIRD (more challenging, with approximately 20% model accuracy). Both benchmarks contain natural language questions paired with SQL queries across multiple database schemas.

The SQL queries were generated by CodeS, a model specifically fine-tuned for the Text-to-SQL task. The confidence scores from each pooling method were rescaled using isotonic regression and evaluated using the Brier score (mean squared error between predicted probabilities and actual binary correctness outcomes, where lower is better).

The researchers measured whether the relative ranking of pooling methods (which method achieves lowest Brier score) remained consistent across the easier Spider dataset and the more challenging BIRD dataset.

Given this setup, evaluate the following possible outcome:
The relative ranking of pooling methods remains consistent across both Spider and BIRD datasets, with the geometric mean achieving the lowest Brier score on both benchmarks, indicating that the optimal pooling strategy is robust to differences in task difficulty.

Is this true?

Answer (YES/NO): NO